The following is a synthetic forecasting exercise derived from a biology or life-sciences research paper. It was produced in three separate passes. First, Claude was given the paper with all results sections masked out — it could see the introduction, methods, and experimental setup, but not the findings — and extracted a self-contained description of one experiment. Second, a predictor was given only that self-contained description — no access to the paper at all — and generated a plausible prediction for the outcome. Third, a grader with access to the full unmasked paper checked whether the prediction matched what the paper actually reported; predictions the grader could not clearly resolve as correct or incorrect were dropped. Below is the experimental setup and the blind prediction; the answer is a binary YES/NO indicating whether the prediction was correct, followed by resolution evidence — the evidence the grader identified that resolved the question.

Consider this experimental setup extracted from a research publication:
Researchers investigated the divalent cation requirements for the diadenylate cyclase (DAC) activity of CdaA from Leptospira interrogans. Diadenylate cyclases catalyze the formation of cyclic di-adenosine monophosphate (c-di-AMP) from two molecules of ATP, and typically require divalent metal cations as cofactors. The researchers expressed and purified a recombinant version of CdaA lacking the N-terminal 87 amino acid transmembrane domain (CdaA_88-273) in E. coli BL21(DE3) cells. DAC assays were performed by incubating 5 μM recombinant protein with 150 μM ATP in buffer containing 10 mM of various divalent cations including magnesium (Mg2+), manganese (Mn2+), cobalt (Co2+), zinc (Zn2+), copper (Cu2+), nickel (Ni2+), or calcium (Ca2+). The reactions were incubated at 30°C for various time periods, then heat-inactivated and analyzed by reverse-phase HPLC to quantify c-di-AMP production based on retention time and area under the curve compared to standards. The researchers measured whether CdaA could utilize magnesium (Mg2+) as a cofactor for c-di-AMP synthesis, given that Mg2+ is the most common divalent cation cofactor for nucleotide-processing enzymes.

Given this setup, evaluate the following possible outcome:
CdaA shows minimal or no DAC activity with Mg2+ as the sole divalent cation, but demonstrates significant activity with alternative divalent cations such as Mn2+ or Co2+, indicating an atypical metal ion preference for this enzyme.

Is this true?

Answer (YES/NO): YES